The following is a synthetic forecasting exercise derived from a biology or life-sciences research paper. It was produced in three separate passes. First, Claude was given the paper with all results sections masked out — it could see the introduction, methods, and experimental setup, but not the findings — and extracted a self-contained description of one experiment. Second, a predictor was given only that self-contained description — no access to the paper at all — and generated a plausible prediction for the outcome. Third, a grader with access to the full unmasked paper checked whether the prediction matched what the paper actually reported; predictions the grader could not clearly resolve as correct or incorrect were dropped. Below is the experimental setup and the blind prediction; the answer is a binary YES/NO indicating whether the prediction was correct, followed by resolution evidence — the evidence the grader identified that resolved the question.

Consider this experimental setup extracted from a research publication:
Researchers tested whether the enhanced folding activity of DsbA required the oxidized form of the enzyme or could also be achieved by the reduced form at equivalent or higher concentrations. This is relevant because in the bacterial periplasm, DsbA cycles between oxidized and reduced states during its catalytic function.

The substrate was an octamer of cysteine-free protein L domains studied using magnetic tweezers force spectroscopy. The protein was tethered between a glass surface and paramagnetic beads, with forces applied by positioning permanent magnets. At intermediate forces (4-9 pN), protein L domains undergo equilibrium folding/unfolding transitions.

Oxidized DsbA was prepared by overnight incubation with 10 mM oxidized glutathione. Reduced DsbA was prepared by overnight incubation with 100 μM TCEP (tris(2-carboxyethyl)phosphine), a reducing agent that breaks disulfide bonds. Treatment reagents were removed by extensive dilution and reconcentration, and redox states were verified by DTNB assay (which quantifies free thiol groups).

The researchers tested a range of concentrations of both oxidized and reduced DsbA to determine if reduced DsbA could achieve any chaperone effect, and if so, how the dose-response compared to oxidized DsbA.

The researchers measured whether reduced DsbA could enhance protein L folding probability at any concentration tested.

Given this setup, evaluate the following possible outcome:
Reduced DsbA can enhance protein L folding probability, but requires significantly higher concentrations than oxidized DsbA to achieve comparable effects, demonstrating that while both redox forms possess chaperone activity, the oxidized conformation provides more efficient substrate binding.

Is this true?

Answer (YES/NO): YES